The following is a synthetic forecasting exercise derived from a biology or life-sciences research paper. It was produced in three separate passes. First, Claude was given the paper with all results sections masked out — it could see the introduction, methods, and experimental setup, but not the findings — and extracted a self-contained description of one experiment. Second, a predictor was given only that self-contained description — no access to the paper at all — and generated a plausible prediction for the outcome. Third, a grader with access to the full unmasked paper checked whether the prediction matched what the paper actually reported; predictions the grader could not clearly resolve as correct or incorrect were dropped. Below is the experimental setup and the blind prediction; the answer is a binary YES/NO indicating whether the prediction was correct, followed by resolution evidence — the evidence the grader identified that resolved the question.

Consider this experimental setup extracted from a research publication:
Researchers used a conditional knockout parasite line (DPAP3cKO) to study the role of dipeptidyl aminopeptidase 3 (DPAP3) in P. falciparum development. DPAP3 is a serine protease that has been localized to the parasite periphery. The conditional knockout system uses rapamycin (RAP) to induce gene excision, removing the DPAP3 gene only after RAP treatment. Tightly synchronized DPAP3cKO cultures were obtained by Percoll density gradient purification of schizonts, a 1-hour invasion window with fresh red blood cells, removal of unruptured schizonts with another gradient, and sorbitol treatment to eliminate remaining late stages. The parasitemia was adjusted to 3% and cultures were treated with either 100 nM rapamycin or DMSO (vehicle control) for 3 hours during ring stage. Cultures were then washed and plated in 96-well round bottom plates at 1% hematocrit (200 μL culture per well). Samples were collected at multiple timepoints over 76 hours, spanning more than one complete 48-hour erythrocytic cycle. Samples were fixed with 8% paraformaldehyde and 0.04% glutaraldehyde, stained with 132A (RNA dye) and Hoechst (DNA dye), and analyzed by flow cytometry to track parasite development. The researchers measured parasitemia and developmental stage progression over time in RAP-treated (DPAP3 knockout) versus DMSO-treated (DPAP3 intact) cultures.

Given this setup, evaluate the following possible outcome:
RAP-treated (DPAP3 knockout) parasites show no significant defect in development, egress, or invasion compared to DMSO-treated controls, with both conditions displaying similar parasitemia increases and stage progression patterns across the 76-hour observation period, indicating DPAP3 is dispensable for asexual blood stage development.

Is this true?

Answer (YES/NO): NO